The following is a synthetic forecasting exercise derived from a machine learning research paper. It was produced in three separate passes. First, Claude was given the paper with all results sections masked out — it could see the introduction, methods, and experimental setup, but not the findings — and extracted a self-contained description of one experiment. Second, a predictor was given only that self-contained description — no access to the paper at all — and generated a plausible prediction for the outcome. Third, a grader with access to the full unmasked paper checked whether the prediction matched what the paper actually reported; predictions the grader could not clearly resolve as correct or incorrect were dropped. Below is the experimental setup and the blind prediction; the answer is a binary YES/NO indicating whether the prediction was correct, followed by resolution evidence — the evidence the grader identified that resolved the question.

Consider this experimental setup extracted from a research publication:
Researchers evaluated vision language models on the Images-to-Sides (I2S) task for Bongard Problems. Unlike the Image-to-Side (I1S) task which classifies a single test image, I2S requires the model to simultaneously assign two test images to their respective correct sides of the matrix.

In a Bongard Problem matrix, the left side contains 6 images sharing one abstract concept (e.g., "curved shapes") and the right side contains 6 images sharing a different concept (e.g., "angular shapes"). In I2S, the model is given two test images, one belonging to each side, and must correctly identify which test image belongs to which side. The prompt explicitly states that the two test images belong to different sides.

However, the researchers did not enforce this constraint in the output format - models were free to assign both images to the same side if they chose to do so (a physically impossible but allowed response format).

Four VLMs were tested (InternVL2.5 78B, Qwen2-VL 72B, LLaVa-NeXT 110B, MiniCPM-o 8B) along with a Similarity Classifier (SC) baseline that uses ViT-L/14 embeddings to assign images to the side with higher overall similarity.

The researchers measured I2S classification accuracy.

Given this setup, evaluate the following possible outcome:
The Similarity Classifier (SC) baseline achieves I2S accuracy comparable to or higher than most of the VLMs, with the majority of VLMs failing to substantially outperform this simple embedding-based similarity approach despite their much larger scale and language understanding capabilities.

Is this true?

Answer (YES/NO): YES